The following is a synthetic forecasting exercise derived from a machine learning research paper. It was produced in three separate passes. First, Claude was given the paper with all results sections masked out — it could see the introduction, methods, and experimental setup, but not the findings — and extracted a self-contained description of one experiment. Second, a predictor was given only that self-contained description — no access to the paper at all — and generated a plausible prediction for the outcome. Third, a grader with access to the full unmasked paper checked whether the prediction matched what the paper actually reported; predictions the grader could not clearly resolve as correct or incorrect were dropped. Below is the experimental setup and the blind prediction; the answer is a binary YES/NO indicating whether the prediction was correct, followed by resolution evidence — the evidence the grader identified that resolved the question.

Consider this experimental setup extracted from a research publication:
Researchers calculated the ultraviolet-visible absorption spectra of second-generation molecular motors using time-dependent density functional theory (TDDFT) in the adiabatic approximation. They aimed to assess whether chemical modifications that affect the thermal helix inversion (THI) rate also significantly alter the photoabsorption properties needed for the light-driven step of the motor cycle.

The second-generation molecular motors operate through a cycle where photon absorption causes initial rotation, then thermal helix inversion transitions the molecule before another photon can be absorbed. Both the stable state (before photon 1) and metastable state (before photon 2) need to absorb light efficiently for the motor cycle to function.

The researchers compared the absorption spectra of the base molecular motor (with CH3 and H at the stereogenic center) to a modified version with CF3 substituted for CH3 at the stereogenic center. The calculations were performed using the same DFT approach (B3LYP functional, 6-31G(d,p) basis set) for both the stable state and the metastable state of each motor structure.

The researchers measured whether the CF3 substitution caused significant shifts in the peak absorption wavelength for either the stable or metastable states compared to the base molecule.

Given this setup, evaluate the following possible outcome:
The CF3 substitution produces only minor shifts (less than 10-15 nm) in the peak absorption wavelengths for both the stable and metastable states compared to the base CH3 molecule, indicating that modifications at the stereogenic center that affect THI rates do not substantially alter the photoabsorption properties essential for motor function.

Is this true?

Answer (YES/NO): NO